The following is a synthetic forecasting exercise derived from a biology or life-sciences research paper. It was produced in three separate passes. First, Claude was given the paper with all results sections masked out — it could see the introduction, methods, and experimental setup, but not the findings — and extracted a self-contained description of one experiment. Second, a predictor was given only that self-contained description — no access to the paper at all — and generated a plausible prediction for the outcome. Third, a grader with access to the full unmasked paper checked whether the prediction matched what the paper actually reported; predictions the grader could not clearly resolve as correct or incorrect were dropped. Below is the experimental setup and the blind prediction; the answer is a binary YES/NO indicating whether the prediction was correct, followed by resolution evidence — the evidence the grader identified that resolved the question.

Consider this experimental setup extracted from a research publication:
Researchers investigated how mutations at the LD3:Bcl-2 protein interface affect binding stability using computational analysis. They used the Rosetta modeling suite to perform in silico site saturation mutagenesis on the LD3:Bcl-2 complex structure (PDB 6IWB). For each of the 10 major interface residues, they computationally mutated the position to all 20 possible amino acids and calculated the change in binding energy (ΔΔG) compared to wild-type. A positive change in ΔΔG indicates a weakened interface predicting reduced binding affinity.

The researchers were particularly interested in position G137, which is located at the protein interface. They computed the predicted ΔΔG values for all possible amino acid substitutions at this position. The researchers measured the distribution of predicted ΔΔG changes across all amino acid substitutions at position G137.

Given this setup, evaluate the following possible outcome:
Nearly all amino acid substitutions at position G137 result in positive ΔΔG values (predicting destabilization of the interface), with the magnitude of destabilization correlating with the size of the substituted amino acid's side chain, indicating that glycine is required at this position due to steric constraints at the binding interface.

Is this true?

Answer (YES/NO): YES